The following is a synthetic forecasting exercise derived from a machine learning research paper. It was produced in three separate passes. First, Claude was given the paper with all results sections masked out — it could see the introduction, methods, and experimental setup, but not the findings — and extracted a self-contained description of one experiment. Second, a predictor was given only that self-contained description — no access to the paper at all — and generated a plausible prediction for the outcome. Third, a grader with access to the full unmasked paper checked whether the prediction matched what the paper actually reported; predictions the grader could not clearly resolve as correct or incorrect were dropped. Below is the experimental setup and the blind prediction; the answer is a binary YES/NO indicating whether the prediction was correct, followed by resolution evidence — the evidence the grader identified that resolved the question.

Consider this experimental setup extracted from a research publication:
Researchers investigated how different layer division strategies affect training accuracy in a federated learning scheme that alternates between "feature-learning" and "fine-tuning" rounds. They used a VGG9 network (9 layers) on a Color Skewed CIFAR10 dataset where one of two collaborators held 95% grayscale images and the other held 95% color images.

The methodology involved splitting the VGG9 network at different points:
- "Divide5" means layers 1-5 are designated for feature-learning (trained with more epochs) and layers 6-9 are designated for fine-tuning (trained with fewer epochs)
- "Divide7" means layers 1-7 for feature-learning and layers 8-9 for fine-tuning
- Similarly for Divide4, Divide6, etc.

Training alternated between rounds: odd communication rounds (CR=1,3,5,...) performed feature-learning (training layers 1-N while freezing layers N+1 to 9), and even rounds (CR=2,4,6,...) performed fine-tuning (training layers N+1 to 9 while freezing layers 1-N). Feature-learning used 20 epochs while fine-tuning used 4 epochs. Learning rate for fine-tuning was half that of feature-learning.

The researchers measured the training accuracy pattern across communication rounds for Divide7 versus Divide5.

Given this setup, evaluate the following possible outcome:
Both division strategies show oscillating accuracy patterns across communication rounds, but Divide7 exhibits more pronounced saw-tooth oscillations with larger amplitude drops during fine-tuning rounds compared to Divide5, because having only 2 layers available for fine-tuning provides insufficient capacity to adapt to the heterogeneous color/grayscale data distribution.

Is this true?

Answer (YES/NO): NO